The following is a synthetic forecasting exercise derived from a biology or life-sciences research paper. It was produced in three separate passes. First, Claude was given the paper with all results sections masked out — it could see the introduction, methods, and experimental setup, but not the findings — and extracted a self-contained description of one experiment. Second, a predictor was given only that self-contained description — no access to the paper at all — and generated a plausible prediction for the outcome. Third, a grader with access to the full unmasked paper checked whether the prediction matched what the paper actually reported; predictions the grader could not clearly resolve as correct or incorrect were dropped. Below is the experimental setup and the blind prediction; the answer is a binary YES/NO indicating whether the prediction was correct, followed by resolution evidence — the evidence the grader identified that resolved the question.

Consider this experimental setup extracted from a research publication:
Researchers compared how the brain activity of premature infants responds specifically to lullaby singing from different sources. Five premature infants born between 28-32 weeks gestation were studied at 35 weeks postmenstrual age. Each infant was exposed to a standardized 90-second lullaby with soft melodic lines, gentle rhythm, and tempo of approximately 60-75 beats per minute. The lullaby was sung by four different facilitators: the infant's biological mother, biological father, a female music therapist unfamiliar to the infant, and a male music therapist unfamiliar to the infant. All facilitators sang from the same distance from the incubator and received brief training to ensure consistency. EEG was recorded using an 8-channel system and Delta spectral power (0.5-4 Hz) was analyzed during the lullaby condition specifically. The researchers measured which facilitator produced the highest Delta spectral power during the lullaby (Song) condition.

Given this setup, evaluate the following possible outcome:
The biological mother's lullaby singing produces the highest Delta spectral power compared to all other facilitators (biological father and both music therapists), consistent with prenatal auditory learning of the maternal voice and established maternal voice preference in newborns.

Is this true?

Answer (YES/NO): NO